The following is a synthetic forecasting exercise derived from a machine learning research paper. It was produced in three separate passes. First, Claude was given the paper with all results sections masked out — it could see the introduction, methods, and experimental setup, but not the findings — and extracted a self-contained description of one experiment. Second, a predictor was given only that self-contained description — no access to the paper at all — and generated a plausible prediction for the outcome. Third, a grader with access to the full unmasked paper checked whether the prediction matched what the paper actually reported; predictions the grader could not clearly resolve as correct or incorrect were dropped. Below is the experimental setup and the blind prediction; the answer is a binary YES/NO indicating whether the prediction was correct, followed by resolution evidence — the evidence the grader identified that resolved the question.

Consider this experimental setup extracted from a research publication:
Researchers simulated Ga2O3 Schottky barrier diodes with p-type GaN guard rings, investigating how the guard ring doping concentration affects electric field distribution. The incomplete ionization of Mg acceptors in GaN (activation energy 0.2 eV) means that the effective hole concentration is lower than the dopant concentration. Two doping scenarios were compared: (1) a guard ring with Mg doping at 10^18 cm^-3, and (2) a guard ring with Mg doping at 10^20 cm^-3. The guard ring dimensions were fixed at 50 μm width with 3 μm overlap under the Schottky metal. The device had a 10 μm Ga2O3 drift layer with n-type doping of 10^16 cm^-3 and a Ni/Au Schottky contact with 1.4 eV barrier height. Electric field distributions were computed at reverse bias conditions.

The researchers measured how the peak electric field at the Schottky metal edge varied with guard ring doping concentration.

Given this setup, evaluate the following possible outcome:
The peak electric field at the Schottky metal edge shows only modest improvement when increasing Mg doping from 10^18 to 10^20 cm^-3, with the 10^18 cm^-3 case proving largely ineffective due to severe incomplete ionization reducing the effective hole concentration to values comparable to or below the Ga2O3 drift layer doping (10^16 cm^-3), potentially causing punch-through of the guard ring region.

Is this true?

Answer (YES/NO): NO